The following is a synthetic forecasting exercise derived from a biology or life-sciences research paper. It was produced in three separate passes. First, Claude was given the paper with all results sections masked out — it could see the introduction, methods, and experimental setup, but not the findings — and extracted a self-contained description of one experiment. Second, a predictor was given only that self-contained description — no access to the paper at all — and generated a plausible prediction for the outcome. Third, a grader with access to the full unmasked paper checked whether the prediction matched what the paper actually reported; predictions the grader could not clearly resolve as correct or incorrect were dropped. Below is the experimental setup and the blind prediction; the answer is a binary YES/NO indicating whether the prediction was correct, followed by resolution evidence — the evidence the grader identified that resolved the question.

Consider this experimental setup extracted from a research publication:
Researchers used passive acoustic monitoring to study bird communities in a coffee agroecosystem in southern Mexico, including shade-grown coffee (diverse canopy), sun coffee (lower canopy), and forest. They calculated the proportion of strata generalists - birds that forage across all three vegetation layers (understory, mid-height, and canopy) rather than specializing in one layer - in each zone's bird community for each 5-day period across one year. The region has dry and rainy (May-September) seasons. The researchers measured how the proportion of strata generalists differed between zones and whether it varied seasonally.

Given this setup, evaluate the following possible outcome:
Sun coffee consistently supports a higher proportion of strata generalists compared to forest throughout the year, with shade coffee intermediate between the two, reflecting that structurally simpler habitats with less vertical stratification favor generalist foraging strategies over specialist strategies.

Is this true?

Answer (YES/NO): NO